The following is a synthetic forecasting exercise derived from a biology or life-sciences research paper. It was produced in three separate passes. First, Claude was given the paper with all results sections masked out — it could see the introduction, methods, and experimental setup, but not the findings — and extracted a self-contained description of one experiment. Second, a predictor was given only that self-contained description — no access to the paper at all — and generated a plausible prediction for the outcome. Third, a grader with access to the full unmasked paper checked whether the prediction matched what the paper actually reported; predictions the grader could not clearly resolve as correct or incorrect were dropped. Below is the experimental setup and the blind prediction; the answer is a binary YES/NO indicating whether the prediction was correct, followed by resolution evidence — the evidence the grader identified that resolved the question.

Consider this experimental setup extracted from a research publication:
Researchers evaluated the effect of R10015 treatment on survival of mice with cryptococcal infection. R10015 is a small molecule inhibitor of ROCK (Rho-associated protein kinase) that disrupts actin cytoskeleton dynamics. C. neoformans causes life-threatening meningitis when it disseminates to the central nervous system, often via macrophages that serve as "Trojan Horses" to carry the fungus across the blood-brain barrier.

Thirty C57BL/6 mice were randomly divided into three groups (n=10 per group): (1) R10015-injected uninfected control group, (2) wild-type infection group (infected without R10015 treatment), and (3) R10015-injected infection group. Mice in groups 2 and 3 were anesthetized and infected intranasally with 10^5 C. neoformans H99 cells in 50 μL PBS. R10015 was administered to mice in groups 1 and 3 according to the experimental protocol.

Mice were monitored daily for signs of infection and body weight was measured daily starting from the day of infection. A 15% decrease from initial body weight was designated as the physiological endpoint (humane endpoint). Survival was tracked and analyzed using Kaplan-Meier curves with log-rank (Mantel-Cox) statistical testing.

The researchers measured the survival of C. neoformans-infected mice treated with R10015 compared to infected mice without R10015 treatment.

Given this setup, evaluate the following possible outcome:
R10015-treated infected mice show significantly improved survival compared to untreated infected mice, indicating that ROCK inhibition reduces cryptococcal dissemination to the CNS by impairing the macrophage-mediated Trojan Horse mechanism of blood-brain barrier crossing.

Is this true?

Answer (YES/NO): NO